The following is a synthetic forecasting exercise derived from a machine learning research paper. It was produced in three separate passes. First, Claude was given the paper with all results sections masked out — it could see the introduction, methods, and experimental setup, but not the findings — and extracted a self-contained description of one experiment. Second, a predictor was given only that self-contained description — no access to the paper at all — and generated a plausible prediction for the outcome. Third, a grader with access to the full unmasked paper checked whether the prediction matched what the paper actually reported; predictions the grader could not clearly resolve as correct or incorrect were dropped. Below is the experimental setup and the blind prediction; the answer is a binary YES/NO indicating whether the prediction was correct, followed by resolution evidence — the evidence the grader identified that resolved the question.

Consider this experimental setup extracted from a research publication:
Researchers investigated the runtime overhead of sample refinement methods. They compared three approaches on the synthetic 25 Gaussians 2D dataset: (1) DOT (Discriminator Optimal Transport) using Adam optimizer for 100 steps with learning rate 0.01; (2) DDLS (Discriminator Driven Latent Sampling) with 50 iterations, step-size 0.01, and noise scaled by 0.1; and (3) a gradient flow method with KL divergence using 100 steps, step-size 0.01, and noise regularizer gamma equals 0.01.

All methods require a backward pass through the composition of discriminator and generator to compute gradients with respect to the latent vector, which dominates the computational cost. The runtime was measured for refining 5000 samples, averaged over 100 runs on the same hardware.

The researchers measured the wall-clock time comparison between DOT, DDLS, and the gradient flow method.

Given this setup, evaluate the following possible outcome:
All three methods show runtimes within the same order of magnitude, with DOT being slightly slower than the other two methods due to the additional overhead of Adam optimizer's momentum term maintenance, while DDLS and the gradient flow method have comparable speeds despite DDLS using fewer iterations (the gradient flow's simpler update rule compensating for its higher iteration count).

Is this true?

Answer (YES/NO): YES